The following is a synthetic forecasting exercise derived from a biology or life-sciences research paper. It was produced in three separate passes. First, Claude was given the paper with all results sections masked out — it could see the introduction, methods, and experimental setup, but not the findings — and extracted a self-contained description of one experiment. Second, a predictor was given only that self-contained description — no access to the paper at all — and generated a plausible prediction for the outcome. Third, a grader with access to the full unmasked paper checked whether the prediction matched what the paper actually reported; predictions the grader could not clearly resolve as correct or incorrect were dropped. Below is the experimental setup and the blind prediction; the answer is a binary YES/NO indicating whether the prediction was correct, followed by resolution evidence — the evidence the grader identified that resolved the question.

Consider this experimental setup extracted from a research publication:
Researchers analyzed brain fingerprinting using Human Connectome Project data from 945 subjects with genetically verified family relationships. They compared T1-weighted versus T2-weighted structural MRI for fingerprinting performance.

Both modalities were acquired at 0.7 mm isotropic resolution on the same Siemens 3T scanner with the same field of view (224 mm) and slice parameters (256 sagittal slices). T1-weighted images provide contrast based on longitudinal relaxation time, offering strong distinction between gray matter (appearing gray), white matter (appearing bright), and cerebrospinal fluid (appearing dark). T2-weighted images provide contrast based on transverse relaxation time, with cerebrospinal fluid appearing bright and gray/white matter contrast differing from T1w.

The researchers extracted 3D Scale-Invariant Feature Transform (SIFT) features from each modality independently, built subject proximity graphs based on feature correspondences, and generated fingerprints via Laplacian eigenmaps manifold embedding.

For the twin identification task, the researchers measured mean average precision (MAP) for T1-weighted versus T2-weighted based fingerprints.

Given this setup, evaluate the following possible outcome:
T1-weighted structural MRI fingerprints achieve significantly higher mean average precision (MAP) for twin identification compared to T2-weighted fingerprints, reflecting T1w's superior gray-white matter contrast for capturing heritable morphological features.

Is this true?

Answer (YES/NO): NO